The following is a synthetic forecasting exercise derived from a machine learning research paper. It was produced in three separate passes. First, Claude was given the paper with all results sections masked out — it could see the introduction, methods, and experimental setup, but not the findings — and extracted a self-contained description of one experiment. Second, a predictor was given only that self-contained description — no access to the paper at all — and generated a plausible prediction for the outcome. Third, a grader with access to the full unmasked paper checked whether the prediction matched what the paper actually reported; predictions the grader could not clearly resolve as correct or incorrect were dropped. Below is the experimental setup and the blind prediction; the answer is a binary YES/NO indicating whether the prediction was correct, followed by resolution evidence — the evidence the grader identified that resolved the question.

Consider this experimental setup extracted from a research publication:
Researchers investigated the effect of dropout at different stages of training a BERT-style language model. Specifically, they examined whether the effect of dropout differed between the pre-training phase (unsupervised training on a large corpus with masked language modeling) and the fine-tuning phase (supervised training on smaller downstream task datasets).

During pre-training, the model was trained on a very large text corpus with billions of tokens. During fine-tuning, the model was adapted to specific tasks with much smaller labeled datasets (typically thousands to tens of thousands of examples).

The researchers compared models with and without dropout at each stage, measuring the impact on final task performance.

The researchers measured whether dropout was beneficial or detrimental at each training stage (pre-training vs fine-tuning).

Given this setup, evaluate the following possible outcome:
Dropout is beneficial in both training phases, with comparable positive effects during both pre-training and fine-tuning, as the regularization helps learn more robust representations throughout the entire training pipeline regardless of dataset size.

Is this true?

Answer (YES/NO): NO